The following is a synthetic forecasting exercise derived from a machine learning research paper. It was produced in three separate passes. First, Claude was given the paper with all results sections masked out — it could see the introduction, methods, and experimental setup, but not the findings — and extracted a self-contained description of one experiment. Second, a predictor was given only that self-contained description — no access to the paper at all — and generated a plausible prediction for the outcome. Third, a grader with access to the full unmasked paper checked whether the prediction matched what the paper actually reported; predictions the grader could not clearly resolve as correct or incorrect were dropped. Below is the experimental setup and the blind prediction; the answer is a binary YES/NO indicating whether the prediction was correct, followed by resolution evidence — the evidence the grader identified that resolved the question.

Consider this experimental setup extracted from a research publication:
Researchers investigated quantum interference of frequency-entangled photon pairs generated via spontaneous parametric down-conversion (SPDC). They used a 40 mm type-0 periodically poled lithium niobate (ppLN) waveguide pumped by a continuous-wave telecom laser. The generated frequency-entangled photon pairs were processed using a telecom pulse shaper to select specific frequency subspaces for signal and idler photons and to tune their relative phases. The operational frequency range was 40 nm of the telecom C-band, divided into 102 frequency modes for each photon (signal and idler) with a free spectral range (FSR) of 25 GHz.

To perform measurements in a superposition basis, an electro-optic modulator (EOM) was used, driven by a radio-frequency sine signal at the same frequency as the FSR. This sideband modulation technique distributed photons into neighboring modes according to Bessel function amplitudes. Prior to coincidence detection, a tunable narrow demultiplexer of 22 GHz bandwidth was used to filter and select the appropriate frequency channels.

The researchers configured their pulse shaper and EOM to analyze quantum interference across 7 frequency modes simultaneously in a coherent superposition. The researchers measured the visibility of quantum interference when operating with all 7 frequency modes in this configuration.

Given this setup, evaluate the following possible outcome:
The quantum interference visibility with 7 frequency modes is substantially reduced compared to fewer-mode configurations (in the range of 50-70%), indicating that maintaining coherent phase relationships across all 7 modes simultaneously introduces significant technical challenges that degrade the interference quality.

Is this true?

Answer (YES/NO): NO